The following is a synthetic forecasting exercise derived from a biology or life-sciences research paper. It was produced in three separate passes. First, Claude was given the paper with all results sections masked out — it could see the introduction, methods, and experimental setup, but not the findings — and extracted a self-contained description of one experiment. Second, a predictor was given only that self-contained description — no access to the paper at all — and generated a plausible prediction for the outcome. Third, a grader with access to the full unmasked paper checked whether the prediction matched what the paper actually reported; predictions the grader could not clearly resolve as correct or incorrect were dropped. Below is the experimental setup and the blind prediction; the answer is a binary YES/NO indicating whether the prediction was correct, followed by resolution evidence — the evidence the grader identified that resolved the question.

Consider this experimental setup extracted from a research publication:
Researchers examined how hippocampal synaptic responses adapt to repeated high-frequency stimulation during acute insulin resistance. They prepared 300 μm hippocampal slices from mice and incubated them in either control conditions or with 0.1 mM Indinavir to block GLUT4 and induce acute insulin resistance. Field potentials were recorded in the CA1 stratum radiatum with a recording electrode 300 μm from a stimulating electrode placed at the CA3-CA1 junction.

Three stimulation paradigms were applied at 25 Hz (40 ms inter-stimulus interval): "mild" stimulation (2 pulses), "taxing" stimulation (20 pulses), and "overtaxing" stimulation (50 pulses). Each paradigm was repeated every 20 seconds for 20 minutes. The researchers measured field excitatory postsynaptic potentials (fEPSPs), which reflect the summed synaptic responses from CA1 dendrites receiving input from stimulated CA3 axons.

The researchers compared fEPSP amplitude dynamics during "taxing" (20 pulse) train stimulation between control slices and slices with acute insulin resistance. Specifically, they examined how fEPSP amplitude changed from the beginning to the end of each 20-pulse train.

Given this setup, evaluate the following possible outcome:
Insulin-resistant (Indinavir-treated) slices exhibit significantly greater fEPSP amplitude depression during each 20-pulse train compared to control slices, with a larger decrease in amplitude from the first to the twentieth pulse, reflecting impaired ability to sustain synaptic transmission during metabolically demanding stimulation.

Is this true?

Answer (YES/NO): NO